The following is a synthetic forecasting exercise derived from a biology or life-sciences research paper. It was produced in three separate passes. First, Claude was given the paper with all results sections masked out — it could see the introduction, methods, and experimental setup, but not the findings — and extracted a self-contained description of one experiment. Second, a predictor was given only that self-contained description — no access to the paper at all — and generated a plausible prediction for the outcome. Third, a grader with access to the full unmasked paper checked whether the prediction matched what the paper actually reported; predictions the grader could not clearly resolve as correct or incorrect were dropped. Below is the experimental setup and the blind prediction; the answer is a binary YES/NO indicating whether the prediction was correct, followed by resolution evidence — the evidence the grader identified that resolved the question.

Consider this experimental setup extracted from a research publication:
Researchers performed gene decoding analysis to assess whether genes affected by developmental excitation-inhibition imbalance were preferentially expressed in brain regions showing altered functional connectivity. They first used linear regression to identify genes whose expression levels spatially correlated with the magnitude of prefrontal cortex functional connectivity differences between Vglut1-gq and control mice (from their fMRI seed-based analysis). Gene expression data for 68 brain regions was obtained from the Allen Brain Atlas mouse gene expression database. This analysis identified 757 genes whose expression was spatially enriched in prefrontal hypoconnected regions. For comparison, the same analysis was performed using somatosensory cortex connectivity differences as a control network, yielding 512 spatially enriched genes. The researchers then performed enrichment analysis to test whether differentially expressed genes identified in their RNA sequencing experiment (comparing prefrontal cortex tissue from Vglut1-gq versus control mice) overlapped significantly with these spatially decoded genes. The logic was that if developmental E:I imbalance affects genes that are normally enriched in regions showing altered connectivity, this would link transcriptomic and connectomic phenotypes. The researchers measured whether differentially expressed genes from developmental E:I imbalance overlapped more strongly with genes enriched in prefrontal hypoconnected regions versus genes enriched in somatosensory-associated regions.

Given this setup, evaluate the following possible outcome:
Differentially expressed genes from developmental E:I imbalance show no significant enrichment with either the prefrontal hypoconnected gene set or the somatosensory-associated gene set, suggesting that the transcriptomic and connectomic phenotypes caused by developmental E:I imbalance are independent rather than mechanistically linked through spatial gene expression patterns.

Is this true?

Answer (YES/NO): NO